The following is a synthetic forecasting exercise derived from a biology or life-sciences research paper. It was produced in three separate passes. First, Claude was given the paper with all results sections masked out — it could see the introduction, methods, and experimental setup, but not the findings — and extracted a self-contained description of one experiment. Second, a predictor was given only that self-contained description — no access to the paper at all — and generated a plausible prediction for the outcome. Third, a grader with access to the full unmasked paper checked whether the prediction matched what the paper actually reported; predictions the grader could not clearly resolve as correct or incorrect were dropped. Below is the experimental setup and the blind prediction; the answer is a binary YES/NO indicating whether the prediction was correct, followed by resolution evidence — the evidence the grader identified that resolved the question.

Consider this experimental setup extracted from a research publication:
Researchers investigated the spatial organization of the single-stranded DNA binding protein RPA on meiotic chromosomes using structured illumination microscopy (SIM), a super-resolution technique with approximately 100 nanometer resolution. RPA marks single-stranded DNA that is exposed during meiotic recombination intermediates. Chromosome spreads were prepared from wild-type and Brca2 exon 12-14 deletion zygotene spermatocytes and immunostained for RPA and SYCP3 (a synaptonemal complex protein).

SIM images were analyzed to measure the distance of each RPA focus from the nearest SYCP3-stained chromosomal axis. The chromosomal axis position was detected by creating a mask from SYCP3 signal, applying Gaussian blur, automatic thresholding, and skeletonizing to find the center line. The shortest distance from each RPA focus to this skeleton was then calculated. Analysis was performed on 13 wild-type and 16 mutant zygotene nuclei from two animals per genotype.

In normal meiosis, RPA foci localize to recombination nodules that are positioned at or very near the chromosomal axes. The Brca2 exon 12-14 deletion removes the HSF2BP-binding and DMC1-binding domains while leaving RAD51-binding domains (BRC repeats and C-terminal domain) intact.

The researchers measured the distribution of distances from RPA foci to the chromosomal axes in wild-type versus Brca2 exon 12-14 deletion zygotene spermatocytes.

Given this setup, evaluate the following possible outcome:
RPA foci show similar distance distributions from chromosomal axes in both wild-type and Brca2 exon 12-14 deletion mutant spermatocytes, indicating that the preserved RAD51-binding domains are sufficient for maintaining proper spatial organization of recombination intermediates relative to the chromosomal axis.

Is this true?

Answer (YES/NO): NO